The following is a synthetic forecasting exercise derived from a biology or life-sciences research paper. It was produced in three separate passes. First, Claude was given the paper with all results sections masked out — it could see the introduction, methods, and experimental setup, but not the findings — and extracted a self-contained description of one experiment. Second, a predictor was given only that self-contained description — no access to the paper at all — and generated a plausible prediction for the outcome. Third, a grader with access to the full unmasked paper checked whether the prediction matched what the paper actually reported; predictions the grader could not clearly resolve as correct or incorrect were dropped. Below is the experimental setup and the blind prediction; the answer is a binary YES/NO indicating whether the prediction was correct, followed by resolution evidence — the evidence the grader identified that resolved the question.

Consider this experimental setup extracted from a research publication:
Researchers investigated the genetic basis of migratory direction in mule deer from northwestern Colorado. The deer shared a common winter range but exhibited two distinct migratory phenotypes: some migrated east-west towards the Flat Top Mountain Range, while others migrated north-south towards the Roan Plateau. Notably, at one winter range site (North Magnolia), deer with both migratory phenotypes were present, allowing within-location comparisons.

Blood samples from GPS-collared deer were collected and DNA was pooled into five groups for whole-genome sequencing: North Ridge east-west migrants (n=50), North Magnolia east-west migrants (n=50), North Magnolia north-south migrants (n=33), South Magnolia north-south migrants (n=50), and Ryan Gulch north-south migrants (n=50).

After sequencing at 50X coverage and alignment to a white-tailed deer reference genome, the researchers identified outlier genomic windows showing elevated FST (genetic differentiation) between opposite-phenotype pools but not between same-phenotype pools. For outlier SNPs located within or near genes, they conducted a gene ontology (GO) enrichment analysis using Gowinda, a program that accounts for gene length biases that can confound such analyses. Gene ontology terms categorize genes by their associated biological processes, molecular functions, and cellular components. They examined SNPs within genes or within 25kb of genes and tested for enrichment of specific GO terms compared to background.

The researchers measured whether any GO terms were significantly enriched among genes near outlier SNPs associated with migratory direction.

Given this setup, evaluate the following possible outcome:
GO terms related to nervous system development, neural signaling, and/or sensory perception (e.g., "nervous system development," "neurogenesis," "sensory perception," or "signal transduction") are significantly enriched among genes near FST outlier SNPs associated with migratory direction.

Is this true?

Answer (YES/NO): NO